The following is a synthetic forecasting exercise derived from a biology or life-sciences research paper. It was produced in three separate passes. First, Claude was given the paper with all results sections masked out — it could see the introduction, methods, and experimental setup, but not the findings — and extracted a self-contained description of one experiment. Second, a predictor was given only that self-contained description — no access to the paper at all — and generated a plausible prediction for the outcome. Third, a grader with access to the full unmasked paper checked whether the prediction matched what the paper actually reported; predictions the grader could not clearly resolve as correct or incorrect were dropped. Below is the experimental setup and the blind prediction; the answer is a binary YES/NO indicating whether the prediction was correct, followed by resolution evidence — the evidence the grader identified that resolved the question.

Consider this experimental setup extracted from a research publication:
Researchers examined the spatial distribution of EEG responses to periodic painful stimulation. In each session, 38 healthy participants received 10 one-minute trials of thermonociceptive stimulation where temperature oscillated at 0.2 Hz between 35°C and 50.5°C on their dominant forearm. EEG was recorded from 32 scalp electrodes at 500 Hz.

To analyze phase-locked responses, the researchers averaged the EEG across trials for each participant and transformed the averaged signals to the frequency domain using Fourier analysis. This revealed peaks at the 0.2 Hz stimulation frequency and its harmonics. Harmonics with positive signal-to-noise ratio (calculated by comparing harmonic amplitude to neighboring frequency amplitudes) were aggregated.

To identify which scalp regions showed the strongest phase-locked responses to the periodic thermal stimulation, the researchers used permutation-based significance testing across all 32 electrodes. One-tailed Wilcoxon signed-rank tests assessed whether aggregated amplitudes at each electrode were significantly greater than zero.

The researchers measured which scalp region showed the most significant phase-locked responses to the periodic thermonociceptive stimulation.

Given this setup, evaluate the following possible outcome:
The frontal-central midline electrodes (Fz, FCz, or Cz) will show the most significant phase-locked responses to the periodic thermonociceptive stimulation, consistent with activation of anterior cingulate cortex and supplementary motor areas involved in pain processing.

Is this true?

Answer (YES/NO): NO